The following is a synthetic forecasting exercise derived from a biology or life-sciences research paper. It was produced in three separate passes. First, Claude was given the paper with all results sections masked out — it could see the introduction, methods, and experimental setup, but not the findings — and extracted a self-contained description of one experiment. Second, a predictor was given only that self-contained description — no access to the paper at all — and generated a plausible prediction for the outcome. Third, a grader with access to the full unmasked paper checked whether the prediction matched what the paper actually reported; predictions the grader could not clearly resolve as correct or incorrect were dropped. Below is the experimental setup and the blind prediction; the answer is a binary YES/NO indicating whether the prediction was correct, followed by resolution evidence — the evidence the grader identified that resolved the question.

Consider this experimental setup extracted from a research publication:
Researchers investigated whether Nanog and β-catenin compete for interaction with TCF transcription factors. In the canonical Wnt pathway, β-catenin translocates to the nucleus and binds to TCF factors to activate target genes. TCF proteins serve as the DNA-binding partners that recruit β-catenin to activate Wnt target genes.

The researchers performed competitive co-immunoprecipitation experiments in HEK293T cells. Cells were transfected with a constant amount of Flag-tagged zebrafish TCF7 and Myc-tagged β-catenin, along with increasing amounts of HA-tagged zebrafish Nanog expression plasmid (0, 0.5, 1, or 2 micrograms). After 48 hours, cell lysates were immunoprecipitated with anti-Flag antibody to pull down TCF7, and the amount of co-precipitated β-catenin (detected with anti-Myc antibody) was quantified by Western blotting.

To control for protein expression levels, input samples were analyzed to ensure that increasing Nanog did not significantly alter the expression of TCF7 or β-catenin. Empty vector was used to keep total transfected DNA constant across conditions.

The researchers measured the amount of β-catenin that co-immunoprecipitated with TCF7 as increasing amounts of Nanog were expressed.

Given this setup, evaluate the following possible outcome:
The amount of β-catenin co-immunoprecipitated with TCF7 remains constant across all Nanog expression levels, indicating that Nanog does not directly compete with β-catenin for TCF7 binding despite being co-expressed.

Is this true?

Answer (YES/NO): NO